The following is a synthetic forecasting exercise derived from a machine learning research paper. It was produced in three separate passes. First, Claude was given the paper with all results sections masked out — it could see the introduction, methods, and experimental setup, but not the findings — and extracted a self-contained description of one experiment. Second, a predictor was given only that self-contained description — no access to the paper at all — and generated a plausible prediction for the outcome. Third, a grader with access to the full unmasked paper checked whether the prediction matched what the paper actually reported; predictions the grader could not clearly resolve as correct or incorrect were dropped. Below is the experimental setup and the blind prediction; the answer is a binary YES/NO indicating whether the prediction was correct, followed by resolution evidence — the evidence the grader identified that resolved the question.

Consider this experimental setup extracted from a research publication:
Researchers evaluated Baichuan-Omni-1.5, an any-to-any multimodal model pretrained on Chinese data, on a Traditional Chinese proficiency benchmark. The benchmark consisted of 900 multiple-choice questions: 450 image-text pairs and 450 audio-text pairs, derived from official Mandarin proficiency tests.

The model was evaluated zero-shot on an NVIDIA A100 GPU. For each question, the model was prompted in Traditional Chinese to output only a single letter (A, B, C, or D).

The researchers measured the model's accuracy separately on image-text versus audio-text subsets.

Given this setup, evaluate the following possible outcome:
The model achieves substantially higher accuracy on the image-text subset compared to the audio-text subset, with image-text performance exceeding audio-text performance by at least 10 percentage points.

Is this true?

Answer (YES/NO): NO